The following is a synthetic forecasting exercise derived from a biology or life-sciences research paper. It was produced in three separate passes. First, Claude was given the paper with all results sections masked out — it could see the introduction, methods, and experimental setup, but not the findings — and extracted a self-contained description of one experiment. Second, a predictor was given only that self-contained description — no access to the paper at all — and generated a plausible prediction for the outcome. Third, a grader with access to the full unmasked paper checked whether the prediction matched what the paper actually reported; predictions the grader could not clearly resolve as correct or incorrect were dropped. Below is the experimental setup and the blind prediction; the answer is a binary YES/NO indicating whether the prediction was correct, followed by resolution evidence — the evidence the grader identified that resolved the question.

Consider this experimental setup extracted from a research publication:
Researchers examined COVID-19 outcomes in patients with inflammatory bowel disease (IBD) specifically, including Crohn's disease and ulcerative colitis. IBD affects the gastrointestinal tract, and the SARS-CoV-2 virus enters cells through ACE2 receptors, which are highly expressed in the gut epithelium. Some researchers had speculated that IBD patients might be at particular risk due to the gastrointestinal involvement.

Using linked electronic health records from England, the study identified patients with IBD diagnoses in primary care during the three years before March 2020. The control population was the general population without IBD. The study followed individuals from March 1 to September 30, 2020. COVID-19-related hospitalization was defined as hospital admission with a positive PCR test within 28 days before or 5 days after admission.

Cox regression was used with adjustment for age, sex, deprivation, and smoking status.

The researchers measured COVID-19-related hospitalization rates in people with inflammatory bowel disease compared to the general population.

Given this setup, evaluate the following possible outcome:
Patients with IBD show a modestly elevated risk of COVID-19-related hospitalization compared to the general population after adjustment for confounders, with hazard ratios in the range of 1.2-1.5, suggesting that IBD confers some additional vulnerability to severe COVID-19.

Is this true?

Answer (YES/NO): YES